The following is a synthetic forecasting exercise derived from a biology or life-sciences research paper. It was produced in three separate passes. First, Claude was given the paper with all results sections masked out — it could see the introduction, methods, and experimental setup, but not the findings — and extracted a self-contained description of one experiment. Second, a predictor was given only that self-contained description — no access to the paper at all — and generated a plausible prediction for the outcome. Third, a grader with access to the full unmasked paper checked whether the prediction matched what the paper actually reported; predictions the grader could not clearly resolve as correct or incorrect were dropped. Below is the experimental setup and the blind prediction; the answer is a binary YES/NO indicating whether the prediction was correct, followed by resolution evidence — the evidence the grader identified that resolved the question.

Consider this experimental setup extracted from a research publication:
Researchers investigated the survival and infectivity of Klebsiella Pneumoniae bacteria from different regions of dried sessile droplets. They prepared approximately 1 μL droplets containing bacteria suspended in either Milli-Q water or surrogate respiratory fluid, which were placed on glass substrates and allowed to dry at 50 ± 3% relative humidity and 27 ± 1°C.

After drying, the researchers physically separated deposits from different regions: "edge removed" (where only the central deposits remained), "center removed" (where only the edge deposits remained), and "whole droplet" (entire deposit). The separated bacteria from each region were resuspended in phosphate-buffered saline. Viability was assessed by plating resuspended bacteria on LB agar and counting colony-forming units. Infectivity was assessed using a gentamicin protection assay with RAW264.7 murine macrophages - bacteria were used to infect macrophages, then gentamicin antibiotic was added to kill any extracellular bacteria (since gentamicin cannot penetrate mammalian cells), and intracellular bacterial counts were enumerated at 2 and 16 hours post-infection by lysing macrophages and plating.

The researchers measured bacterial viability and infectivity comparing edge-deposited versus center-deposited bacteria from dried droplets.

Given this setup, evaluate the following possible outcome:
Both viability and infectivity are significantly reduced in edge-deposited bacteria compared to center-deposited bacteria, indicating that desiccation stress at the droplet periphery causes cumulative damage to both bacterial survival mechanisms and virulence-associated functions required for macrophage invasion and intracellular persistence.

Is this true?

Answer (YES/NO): NO